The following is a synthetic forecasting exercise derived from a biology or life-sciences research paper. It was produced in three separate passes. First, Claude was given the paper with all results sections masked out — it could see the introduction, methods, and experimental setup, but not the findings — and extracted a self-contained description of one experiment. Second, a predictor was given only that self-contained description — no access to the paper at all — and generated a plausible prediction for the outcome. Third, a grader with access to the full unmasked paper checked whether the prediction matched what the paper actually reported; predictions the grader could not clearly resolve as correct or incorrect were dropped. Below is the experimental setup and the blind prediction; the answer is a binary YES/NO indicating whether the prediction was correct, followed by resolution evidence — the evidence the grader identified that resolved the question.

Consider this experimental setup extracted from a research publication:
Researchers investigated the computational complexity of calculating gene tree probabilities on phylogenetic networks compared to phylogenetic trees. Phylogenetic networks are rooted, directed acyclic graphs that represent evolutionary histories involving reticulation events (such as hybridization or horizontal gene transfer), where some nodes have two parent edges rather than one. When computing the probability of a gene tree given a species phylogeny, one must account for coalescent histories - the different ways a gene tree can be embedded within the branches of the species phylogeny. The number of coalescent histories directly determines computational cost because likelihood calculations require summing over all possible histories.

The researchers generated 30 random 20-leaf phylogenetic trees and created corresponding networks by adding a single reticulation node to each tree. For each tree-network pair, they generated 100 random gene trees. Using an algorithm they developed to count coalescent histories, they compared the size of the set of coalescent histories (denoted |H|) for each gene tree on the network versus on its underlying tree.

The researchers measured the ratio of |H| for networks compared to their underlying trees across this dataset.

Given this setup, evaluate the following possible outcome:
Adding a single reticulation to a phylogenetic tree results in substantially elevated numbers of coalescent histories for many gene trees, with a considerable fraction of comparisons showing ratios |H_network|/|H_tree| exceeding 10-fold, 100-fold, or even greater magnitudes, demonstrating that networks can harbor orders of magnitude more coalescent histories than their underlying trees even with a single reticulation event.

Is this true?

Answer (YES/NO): YES